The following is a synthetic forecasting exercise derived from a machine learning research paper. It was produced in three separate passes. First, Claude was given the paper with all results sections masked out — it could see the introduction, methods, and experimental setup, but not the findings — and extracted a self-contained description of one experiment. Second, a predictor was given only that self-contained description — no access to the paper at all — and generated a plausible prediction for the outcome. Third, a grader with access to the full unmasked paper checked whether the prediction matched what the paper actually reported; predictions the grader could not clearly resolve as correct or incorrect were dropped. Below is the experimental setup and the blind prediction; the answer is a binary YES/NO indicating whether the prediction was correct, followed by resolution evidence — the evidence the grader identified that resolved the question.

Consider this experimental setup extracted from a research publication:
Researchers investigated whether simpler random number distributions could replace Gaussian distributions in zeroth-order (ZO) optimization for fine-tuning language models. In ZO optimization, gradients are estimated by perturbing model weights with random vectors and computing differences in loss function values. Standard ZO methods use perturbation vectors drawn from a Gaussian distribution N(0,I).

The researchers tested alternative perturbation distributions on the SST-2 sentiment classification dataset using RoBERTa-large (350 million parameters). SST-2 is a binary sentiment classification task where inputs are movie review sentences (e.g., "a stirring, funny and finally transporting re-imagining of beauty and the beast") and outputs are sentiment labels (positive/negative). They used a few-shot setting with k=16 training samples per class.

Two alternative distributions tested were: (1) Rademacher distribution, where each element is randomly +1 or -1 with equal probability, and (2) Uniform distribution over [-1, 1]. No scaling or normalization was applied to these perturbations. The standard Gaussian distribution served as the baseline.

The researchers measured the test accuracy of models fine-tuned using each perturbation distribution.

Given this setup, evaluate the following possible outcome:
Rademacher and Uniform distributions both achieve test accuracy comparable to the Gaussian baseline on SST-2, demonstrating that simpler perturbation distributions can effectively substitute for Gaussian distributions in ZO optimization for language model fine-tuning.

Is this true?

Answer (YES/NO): NO